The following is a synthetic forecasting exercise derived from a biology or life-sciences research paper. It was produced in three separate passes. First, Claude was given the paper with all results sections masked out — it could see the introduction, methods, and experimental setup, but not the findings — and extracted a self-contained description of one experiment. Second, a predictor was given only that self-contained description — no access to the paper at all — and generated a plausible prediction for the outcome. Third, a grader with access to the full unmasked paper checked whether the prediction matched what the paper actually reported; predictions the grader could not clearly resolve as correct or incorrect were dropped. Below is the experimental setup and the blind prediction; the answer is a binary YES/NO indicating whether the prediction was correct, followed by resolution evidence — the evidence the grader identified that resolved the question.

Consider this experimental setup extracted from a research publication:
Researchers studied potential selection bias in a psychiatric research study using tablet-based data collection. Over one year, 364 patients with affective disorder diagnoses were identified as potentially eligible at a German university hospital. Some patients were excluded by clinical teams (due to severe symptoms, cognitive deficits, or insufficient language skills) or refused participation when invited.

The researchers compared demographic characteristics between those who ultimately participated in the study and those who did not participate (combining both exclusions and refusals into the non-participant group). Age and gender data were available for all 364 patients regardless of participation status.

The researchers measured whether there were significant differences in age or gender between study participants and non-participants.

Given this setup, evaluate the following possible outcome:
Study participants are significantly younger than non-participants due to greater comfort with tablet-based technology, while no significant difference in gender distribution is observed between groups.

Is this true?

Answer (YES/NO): NO